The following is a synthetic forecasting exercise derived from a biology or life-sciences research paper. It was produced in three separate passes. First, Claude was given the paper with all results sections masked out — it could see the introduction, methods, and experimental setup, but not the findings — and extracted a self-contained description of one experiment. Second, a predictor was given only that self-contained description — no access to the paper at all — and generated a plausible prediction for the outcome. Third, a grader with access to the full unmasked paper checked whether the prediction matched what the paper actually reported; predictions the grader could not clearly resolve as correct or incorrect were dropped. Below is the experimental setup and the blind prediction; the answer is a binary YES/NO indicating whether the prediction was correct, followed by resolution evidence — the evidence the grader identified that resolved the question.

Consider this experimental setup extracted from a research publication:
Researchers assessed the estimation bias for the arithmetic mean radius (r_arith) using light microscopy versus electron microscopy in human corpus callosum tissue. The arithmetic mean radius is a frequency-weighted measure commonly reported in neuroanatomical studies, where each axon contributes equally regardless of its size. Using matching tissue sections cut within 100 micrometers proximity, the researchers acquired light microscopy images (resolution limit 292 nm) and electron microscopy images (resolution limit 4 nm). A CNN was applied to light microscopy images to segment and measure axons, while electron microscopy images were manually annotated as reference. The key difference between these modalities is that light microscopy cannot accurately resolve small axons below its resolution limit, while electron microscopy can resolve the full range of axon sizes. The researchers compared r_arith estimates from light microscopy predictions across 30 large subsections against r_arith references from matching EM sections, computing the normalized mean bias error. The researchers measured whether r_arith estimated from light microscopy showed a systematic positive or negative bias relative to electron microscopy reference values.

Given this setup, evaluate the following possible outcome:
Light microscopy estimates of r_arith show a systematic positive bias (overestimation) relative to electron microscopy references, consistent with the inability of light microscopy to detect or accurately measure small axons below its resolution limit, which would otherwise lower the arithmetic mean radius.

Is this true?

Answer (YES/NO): YES